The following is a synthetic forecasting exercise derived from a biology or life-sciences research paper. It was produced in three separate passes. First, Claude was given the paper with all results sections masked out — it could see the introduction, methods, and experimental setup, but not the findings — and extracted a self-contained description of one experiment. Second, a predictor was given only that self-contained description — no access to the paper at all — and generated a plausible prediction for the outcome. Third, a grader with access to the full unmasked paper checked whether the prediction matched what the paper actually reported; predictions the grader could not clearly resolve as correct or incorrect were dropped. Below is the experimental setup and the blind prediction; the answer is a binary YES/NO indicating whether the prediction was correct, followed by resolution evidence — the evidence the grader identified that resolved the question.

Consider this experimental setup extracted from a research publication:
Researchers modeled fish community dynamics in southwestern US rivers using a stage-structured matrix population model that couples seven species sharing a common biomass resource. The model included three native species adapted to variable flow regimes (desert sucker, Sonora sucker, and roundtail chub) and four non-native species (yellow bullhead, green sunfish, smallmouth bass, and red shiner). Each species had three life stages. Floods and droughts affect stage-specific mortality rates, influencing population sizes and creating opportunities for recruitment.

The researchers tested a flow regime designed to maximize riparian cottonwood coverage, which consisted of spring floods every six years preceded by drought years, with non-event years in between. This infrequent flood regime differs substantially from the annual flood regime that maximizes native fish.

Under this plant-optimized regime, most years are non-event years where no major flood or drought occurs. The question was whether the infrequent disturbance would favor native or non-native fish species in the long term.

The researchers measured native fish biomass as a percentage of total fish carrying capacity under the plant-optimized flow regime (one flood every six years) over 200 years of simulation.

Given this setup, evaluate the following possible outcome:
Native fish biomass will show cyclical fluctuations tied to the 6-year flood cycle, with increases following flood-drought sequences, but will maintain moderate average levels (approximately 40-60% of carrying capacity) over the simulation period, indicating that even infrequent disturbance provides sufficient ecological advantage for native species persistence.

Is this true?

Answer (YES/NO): NO